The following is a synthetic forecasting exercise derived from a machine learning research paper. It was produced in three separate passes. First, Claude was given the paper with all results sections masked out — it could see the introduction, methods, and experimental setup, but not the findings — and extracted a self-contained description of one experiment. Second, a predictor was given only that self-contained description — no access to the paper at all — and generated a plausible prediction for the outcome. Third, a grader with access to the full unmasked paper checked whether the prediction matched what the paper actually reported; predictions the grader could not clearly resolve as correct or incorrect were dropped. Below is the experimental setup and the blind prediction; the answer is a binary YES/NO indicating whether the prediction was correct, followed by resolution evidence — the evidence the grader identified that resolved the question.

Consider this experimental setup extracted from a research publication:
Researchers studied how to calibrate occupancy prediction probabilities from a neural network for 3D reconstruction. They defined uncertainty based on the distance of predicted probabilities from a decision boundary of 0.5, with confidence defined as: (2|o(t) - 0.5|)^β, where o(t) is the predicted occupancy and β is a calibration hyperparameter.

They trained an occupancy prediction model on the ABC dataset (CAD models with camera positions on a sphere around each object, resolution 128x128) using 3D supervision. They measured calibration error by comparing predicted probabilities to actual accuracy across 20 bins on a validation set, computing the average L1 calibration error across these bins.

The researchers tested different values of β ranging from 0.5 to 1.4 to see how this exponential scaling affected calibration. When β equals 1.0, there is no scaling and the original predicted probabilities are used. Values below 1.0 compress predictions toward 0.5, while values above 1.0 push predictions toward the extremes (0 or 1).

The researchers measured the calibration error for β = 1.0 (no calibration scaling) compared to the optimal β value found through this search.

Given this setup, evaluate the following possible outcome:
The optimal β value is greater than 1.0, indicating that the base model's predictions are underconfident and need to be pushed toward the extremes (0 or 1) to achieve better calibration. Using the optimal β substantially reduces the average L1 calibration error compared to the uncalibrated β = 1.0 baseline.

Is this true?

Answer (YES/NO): NO